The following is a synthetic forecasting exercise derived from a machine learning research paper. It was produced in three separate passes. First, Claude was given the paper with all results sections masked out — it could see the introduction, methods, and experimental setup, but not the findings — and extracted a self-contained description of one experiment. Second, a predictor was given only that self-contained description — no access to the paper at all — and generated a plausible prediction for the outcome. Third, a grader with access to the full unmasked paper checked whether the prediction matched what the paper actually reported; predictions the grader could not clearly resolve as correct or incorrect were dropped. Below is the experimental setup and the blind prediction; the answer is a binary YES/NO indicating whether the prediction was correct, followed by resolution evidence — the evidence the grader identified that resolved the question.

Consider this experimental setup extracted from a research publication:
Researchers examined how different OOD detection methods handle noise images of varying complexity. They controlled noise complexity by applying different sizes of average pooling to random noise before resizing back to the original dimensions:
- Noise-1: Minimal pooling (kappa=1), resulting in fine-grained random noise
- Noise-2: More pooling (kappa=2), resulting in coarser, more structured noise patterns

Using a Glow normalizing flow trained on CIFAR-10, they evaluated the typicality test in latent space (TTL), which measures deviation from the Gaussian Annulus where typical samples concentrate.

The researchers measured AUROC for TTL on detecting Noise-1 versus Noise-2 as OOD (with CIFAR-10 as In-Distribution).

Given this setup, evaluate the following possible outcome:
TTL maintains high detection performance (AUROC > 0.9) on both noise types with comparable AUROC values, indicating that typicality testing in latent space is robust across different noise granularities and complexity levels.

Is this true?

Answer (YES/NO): NO